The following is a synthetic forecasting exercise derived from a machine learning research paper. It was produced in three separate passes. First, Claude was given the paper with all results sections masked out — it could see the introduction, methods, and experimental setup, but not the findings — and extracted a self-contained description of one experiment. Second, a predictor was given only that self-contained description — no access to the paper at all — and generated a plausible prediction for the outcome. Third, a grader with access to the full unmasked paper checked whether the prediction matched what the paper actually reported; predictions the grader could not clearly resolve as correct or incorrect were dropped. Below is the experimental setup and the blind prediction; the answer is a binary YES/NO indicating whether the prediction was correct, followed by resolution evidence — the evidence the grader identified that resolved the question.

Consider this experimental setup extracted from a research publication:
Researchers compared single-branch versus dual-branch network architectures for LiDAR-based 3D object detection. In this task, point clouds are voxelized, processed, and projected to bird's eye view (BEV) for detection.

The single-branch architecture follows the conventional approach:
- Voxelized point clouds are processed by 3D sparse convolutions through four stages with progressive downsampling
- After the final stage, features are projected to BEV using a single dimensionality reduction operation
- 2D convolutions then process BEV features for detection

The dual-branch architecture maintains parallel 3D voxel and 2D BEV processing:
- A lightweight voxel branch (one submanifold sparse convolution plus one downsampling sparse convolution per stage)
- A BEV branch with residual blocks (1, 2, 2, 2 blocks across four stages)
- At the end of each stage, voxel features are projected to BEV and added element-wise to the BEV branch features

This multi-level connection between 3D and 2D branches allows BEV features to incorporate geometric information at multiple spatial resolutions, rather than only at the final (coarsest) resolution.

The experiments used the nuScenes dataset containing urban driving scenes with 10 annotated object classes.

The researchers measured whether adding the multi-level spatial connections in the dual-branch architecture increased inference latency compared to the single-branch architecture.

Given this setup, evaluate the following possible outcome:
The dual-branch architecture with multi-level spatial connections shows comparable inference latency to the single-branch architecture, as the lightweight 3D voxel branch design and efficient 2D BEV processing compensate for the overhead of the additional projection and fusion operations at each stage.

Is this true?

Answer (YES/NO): YES